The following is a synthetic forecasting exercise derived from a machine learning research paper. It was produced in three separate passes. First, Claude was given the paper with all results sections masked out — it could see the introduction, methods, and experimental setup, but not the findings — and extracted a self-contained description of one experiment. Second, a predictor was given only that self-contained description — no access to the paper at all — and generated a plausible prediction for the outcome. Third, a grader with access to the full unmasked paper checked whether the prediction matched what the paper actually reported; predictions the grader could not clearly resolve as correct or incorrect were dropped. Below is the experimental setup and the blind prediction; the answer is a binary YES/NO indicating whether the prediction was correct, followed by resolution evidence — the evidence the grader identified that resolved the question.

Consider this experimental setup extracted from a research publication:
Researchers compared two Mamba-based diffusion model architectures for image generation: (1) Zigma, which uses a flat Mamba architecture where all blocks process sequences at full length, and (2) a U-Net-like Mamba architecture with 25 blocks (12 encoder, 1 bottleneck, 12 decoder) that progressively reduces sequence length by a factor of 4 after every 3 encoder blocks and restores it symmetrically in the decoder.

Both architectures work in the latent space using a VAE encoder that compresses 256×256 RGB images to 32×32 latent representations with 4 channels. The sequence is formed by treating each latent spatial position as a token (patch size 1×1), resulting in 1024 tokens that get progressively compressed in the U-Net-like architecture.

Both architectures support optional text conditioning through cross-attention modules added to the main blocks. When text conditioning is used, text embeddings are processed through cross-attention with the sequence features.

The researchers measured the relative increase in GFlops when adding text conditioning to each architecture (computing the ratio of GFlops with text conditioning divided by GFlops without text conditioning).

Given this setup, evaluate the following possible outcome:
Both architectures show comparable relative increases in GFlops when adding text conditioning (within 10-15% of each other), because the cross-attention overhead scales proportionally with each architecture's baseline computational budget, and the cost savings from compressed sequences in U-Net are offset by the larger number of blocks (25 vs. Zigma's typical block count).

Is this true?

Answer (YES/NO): NO